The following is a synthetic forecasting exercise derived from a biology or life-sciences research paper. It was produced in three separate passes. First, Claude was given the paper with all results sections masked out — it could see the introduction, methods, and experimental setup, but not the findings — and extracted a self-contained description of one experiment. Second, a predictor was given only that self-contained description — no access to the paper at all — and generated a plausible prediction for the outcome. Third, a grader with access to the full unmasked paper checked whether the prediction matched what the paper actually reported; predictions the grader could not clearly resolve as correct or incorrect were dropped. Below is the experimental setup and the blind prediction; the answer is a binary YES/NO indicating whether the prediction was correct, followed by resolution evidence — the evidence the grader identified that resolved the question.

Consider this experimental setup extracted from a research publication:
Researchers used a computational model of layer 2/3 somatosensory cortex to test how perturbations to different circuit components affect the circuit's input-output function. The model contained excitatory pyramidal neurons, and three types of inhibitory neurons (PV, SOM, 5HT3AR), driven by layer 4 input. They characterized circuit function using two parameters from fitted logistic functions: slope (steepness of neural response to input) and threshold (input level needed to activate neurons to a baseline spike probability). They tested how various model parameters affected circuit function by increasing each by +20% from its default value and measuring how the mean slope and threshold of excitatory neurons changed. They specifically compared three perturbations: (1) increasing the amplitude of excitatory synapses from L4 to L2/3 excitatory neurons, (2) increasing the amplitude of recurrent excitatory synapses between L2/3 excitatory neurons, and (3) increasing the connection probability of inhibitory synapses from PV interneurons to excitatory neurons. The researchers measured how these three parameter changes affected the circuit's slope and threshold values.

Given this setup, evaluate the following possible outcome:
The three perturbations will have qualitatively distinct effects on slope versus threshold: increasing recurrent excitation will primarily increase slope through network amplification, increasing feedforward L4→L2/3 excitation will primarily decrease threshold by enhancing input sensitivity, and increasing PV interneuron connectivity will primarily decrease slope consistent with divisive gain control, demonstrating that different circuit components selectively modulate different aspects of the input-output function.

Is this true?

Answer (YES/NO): NO